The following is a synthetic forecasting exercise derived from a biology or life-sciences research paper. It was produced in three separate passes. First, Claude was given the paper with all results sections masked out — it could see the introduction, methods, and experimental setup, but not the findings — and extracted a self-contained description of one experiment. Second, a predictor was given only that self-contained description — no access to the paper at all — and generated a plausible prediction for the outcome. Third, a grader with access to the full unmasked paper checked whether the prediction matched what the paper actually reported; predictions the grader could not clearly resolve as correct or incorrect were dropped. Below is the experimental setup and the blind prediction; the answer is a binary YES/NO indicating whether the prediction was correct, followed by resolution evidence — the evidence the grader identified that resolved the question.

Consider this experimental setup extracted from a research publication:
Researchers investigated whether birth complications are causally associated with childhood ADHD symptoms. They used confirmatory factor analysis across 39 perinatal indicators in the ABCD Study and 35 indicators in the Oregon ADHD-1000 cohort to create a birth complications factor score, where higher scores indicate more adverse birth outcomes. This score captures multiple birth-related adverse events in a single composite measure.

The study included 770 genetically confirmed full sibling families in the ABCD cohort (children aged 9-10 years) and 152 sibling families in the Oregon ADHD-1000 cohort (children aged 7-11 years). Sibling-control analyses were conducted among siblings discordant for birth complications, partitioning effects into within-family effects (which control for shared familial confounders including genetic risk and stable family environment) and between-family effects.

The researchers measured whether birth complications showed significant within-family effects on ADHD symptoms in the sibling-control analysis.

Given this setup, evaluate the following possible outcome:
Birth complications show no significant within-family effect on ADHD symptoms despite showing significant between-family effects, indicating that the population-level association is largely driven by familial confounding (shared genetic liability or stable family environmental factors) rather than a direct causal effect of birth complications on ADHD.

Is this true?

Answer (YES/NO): NO